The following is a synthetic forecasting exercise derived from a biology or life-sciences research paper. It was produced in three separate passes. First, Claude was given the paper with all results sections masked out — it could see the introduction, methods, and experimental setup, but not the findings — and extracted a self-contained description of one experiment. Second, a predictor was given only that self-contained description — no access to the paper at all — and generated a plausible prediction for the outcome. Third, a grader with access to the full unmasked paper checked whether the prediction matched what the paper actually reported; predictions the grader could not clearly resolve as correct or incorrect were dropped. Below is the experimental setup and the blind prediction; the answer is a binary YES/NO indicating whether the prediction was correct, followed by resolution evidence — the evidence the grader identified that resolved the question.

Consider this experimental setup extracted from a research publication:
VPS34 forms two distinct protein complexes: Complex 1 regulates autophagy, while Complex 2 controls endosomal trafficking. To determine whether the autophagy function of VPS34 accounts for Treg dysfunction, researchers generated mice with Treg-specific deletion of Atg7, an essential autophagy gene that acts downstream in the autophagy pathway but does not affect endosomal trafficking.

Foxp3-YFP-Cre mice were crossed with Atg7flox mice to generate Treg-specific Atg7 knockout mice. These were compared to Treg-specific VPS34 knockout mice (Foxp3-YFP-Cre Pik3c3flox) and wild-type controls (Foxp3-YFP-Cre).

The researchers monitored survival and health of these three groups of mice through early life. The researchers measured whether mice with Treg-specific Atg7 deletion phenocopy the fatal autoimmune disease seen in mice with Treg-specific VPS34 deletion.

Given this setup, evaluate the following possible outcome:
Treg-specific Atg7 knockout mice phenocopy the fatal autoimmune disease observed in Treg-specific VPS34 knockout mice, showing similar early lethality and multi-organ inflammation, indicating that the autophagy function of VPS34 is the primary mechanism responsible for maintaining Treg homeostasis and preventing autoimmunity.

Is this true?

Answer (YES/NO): NO